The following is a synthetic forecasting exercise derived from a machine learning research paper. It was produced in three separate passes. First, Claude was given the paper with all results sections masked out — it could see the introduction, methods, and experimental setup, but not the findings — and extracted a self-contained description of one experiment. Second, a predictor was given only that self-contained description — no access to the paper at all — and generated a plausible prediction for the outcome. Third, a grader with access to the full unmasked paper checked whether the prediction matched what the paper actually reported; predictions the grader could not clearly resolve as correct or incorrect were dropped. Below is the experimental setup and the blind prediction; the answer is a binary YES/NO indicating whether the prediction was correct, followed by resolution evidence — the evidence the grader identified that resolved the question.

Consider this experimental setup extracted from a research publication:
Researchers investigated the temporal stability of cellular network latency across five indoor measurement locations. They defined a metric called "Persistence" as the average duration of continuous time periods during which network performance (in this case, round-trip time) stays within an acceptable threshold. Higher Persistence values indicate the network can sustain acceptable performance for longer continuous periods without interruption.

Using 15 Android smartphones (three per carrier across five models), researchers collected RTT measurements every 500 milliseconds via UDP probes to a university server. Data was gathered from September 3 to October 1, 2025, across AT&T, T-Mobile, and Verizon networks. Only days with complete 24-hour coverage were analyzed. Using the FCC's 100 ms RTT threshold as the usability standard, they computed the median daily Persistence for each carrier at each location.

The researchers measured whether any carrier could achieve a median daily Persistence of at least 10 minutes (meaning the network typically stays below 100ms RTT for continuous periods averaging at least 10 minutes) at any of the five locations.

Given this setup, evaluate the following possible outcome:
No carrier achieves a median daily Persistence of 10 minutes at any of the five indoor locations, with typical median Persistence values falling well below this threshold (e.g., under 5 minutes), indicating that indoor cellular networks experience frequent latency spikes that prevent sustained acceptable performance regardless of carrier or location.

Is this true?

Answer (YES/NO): YES